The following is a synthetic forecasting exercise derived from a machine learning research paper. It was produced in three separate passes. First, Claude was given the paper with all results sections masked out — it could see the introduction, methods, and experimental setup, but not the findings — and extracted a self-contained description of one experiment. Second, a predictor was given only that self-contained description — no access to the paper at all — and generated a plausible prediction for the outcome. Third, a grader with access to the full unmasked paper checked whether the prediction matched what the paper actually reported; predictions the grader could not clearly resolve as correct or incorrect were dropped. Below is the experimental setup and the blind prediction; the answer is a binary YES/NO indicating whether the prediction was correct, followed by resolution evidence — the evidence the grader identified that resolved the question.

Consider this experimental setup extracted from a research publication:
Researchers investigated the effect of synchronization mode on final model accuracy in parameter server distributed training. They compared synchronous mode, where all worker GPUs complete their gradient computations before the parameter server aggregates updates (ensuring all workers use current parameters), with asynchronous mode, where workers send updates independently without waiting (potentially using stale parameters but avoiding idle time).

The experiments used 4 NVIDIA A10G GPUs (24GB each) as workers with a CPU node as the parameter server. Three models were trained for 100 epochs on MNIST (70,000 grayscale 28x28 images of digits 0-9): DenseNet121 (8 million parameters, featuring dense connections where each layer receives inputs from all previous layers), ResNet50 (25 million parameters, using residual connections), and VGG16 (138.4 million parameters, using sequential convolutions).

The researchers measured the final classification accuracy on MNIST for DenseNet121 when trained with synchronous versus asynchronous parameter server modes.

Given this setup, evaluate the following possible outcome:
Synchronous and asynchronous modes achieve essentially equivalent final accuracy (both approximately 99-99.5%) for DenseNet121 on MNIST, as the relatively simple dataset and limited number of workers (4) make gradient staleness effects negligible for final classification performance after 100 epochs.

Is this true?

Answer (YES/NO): NO